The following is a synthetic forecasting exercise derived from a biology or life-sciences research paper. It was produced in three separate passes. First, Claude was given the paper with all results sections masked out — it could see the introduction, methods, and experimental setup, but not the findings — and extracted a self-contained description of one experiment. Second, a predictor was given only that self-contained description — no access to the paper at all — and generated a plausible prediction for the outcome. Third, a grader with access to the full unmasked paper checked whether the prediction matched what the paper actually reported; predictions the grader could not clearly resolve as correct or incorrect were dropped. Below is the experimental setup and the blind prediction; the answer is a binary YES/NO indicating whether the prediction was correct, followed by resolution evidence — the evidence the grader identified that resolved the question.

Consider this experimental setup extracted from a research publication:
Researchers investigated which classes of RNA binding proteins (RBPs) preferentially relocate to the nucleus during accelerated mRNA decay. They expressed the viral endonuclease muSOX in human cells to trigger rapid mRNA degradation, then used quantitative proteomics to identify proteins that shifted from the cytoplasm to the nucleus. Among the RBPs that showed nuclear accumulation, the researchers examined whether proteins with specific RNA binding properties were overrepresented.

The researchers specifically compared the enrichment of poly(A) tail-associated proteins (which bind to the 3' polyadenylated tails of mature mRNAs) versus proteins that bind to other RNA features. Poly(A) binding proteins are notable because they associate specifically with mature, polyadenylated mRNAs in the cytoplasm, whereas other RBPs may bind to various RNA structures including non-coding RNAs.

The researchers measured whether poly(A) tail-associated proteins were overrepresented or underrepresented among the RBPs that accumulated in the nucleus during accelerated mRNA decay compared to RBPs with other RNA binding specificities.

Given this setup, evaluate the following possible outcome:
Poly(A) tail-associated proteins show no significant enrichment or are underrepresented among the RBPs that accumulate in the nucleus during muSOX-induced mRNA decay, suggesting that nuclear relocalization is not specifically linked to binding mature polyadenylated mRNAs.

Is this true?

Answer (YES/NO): NO